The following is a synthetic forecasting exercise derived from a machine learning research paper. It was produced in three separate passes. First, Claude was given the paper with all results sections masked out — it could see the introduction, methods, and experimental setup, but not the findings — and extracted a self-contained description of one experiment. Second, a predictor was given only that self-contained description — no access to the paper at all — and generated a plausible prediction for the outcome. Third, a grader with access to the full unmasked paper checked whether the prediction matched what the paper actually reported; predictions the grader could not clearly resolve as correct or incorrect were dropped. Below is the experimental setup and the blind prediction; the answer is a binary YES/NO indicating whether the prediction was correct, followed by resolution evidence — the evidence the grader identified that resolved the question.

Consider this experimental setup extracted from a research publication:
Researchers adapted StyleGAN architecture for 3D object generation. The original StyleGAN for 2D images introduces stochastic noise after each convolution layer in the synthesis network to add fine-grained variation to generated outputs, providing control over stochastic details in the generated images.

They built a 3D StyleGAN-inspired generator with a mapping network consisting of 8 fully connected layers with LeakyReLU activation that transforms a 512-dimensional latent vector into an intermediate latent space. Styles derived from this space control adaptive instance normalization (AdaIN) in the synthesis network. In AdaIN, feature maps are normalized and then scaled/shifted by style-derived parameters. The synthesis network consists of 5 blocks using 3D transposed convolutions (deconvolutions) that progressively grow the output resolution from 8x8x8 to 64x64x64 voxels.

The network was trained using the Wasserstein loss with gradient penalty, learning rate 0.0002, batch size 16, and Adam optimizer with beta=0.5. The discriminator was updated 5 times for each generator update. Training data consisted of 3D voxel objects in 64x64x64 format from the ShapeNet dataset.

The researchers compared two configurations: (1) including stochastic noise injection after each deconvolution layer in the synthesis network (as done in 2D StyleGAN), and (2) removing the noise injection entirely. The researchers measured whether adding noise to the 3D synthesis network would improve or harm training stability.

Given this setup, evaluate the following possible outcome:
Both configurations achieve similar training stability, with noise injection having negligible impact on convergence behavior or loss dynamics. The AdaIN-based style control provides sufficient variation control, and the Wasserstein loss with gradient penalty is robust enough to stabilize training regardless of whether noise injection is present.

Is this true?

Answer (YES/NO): NO